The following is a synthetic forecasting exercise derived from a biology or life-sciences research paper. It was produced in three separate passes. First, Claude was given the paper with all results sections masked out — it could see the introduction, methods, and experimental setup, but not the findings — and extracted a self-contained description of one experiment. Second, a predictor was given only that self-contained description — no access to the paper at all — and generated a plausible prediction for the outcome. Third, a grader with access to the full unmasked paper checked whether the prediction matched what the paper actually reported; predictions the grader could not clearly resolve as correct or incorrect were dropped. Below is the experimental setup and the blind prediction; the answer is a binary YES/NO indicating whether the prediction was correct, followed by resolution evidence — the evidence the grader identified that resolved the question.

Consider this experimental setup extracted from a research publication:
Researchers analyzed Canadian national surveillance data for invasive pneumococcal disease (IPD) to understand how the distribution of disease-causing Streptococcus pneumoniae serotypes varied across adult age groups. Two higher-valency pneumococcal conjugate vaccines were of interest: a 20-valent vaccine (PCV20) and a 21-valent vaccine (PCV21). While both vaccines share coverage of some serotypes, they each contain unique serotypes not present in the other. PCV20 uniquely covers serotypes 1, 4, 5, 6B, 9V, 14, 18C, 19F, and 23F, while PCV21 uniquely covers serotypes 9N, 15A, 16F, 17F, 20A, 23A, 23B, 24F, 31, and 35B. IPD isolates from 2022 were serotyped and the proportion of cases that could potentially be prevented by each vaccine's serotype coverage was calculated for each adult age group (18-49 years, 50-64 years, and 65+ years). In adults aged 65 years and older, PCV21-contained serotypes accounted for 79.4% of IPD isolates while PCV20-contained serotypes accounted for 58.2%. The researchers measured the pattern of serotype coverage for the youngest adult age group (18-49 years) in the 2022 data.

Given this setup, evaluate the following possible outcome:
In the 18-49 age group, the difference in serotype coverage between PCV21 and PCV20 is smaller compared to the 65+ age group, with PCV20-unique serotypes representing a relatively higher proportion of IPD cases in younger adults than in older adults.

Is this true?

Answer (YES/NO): YES